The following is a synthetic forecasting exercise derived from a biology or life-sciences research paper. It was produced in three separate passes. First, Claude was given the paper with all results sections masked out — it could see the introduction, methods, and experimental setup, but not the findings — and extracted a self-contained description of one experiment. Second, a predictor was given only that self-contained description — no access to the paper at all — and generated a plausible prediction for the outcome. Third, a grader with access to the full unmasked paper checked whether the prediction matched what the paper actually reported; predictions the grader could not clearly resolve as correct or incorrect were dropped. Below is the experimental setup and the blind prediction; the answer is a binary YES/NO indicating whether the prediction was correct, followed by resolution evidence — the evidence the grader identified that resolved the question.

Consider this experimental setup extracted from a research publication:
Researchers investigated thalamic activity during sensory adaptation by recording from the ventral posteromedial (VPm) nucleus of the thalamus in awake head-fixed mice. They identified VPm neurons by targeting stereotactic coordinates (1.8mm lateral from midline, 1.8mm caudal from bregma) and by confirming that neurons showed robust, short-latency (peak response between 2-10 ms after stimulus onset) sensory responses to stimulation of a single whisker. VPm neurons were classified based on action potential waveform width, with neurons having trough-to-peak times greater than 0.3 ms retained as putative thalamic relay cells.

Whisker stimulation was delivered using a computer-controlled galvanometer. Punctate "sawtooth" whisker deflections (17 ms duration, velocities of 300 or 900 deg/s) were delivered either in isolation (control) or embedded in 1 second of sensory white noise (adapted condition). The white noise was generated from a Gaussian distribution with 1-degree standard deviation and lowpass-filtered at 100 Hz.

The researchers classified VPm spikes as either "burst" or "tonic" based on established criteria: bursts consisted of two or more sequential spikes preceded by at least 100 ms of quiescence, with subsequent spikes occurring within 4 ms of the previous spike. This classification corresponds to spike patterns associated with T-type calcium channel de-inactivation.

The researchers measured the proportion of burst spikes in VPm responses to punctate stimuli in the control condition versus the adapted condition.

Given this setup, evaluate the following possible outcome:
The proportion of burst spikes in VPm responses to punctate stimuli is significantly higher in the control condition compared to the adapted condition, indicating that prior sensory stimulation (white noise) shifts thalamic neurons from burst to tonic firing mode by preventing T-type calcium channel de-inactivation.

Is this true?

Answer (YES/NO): YES